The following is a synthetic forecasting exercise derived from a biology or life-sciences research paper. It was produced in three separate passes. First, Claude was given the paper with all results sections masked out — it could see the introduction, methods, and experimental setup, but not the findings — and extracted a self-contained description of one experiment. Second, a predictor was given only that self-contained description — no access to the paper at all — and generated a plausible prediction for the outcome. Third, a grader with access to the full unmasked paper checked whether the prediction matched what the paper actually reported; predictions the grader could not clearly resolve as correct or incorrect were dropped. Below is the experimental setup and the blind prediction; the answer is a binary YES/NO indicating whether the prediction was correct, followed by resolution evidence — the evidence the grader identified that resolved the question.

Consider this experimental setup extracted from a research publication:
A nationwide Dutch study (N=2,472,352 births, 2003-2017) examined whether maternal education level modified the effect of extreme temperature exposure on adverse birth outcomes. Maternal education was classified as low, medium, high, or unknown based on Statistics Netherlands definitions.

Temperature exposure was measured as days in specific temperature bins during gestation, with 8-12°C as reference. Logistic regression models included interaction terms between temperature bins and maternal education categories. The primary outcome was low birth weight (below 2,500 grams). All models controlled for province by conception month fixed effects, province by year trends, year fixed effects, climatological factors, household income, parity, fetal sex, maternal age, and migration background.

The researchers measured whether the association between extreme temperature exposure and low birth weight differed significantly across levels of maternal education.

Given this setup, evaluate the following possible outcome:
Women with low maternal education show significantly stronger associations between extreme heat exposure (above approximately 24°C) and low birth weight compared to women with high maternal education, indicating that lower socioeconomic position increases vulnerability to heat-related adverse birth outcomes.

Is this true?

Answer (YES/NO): NO